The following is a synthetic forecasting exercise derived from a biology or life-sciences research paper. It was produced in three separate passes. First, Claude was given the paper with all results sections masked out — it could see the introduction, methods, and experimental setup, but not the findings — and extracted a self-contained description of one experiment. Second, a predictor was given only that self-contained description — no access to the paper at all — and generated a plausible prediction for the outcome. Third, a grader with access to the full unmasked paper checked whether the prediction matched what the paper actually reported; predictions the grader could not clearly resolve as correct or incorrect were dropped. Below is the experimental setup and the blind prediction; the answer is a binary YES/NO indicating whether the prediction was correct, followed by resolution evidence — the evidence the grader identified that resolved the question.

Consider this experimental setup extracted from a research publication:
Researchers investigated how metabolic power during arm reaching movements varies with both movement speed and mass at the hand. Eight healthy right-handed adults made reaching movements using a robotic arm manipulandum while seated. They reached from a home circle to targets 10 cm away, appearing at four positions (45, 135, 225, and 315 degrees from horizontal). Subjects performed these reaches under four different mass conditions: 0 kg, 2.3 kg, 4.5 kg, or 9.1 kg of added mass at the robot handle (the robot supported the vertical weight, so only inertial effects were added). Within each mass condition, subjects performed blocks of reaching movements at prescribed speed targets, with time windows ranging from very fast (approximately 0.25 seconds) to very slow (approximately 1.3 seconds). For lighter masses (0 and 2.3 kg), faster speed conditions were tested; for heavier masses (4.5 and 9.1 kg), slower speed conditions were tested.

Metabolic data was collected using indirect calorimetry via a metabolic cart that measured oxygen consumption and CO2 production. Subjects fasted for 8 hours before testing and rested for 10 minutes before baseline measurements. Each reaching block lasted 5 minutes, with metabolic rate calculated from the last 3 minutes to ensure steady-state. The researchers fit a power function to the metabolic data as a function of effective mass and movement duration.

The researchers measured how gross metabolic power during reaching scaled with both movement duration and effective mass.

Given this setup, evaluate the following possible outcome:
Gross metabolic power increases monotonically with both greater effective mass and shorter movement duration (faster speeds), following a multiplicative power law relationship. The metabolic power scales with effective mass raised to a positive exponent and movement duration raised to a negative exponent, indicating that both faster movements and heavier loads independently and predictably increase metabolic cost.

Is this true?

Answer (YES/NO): NO